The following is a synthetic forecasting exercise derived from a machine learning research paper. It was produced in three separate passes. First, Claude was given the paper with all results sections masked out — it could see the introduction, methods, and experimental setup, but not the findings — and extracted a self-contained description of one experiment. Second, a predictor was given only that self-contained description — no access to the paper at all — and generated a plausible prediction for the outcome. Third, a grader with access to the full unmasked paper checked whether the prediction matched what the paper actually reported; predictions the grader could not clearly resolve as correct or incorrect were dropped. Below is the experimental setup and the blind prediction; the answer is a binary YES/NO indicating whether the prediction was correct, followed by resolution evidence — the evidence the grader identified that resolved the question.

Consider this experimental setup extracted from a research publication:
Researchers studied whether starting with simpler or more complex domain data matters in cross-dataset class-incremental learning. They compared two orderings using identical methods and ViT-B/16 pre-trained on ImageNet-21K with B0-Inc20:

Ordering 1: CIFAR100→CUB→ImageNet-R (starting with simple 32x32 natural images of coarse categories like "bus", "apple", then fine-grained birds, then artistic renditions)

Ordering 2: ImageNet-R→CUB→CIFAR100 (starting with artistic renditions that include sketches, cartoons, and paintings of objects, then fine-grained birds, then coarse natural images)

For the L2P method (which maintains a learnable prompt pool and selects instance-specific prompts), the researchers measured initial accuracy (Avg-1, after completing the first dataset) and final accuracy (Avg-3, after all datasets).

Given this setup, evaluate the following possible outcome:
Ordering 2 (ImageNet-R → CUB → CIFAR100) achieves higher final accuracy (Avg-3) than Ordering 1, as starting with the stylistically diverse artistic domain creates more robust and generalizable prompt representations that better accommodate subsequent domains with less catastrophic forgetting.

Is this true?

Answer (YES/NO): NO